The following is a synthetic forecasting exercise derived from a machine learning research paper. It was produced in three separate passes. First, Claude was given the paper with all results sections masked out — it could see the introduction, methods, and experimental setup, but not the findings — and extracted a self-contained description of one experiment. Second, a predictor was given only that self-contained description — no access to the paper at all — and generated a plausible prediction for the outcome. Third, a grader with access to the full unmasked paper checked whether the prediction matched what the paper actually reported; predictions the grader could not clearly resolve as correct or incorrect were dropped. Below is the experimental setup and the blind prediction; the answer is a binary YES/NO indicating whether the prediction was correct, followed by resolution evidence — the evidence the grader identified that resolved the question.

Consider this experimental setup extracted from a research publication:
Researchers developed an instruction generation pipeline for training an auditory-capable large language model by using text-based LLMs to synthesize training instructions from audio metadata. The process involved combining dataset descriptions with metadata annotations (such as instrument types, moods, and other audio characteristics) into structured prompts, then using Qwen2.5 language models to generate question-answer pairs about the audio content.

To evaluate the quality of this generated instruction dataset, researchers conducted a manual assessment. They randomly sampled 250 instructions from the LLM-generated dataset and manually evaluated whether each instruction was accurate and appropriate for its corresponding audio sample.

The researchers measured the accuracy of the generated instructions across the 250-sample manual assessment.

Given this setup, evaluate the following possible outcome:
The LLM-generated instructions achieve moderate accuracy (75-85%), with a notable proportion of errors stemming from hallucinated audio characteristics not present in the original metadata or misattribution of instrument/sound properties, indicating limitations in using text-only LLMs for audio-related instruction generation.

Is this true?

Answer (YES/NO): NO